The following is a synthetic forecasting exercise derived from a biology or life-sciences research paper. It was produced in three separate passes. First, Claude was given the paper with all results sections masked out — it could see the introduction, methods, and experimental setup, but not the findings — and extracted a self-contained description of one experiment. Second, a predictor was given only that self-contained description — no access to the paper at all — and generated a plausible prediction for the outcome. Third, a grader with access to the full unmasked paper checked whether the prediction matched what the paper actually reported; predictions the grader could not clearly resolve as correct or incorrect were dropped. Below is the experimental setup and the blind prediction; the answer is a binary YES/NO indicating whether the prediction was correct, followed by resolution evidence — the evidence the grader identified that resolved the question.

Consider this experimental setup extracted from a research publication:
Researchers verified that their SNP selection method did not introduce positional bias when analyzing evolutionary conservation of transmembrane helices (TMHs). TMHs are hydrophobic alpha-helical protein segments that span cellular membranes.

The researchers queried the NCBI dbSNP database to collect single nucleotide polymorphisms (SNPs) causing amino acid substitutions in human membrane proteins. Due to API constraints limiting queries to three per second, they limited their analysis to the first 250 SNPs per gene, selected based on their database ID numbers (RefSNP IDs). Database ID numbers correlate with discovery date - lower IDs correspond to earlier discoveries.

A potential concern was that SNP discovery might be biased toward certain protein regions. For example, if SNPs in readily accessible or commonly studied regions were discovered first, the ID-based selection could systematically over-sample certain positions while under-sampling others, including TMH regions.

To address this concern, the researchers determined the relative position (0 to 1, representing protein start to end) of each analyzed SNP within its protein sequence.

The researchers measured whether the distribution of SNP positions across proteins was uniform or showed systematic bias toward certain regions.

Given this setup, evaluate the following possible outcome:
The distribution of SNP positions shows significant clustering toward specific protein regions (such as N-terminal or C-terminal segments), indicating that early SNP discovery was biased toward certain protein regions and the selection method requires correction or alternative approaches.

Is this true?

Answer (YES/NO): NO